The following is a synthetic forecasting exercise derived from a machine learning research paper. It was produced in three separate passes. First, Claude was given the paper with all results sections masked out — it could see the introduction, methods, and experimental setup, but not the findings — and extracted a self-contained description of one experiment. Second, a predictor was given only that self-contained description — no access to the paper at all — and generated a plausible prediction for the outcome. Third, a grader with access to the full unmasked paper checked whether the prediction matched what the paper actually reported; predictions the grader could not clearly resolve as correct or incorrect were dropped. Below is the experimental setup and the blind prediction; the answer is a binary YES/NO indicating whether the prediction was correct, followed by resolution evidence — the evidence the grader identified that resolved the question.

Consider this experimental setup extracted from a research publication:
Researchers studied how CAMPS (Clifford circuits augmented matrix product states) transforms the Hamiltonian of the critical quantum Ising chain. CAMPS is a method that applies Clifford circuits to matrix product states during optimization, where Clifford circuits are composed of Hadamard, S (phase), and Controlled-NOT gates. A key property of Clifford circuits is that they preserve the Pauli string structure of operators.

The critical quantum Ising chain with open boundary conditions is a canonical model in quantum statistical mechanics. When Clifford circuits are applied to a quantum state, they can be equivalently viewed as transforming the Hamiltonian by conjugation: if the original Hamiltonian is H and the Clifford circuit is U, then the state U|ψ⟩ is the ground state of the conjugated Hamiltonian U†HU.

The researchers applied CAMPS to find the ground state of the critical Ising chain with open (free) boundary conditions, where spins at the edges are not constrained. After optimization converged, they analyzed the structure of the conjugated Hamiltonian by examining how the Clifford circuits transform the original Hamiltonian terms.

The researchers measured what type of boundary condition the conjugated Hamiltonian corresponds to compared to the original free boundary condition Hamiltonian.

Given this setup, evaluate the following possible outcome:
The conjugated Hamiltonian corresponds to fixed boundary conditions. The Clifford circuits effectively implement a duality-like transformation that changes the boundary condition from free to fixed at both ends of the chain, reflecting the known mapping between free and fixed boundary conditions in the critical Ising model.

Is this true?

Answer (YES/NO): YES